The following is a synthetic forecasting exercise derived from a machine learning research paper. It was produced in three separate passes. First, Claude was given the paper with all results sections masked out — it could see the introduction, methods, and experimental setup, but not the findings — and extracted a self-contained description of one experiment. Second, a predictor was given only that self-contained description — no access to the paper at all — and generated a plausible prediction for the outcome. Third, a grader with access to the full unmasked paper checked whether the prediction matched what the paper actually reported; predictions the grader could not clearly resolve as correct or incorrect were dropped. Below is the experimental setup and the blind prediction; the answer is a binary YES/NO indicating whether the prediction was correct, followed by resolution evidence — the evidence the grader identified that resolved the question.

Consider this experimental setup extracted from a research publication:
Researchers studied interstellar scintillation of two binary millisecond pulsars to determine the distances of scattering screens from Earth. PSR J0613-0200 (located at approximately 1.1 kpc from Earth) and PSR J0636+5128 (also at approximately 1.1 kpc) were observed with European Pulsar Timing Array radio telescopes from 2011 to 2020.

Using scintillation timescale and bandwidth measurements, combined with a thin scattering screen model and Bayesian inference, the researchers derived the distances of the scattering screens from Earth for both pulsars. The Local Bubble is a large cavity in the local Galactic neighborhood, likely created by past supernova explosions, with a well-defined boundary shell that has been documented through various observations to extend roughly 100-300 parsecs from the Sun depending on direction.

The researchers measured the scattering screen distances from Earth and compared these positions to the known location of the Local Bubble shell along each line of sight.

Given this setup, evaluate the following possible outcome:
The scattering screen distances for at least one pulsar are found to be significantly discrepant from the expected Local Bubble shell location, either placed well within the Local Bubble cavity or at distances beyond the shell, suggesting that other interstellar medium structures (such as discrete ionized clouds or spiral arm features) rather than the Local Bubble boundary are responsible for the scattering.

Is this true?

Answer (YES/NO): NO